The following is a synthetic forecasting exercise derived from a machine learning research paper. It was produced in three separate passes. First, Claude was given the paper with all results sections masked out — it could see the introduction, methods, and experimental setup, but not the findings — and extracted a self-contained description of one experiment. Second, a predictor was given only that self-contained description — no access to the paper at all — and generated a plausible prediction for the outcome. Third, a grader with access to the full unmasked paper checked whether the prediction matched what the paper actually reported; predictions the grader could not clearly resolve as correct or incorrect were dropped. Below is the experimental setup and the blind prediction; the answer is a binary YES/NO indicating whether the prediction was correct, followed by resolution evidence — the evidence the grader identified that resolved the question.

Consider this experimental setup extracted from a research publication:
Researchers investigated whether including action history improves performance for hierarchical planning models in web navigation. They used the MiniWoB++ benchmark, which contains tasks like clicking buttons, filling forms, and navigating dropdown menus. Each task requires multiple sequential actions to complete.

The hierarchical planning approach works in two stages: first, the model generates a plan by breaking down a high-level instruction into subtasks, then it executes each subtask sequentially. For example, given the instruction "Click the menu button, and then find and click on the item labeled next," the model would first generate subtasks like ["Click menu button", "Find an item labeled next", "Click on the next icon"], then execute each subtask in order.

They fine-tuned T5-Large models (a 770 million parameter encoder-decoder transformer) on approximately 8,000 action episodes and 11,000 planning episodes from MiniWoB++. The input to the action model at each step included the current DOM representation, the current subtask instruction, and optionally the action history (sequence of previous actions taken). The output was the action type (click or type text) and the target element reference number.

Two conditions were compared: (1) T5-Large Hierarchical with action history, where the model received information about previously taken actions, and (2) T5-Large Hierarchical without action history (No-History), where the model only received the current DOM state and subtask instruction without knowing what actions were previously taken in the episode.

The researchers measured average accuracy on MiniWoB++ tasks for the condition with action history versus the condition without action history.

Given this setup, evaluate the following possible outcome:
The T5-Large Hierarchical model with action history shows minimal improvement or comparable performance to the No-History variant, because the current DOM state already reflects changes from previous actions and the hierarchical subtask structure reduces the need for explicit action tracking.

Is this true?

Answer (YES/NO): YES